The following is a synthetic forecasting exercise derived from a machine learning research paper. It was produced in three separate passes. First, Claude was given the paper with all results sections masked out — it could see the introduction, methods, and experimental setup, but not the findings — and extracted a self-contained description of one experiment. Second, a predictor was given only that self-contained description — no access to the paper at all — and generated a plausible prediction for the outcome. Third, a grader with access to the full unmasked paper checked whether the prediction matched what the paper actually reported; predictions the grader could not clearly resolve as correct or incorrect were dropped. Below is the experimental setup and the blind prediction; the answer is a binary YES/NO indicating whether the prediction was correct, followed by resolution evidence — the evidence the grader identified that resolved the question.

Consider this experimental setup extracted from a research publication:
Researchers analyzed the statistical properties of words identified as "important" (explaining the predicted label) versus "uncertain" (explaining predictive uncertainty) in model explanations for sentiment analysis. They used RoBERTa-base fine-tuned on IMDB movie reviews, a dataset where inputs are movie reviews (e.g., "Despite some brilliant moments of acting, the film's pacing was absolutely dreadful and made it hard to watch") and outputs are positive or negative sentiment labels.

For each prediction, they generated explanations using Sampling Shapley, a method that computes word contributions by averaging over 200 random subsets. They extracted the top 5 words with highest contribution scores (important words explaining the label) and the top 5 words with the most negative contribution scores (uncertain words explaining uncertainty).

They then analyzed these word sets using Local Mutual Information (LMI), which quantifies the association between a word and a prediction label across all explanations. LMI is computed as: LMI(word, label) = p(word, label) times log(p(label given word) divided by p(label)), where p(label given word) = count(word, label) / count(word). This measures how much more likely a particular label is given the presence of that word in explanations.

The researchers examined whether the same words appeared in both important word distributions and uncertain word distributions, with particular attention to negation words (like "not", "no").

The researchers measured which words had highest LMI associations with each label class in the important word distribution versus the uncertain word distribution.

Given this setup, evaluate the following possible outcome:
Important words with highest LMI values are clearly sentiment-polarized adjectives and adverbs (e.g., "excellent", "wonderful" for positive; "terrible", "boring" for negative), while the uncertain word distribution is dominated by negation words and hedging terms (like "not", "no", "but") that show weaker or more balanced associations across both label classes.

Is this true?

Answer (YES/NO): NO